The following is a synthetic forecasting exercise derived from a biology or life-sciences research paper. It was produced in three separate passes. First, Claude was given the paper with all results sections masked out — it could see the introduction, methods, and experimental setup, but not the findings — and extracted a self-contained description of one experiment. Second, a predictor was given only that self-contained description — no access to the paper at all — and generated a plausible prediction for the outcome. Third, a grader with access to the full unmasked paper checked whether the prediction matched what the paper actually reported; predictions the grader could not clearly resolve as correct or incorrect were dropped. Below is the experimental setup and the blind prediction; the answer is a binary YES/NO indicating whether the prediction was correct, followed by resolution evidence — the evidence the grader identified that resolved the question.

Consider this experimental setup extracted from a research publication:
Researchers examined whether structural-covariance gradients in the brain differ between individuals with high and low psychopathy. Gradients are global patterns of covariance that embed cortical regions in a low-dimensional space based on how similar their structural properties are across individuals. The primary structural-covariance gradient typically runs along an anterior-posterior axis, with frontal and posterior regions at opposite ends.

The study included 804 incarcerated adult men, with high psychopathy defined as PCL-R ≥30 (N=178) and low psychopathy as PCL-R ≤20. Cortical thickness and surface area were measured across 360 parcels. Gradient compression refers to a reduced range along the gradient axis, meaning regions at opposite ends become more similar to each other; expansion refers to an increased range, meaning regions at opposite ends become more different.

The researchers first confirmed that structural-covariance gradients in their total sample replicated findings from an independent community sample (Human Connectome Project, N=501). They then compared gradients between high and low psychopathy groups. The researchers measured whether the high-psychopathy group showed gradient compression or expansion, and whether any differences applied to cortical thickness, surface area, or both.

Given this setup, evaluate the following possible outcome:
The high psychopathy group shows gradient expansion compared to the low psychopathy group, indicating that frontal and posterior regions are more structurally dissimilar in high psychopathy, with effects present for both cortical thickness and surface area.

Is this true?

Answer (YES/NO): NO